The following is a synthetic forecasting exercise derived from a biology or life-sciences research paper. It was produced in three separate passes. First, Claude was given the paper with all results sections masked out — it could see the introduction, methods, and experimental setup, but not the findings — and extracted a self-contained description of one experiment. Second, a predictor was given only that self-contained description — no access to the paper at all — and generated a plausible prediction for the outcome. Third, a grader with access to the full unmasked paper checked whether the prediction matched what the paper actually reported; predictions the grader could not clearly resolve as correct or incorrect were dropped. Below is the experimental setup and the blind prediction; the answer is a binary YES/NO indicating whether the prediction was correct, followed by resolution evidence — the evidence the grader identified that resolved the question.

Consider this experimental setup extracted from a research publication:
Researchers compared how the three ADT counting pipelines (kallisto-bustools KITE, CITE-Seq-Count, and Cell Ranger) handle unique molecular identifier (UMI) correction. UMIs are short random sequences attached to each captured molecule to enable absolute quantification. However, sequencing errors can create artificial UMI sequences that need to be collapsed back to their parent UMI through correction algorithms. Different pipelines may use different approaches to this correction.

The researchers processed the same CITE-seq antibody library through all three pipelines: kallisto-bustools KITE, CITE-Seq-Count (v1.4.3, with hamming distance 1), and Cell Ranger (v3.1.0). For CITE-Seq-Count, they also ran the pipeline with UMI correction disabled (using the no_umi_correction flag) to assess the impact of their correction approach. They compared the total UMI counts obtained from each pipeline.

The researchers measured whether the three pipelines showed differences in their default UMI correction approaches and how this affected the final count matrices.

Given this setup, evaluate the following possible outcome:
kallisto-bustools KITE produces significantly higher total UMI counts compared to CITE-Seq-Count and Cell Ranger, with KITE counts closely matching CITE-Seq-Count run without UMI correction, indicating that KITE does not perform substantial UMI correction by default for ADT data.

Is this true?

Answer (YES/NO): NO